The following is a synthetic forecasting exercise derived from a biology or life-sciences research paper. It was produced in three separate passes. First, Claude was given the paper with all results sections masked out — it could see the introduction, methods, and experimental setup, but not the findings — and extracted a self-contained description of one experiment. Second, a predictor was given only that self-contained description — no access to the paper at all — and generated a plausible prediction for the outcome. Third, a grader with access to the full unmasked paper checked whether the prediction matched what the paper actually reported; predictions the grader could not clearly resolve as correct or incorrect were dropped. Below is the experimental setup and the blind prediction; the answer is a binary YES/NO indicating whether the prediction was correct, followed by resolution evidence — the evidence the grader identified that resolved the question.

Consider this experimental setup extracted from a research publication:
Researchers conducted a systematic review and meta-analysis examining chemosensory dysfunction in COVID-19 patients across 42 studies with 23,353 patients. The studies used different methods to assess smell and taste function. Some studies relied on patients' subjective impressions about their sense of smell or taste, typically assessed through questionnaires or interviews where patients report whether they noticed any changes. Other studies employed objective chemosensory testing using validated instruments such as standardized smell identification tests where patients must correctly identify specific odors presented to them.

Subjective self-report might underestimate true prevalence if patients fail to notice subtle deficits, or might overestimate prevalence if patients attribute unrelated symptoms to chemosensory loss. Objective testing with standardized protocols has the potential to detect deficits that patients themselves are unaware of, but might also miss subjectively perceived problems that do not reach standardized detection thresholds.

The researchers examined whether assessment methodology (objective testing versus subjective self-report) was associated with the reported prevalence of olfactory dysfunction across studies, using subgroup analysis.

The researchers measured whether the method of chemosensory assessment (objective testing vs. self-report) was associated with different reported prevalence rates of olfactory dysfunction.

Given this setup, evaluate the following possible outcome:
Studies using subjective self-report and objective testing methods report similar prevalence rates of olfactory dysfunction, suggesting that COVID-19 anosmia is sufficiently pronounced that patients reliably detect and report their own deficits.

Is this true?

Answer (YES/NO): YES